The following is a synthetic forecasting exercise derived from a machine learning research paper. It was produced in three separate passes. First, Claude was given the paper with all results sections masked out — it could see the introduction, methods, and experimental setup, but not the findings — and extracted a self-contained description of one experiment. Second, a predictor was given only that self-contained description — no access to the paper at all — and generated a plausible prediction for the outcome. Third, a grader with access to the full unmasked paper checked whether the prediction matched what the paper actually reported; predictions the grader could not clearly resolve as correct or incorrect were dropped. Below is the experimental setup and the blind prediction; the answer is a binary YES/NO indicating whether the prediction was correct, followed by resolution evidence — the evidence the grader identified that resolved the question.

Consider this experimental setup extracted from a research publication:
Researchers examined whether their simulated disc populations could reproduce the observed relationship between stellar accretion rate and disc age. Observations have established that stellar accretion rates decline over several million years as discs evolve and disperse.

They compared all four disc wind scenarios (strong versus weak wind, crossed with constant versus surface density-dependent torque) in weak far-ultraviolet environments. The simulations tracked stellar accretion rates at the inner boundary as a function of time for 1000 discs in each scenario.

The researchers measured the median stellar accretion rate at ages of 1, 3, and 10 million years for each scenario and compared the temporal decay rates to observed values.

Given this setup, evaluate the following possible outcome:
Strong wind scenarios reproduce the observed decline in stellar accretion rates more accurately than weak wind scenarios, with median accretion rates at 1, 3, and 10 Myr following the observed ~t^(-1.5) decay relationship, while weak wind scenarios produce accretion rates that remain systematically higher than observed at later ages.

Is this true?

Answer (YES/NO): NO